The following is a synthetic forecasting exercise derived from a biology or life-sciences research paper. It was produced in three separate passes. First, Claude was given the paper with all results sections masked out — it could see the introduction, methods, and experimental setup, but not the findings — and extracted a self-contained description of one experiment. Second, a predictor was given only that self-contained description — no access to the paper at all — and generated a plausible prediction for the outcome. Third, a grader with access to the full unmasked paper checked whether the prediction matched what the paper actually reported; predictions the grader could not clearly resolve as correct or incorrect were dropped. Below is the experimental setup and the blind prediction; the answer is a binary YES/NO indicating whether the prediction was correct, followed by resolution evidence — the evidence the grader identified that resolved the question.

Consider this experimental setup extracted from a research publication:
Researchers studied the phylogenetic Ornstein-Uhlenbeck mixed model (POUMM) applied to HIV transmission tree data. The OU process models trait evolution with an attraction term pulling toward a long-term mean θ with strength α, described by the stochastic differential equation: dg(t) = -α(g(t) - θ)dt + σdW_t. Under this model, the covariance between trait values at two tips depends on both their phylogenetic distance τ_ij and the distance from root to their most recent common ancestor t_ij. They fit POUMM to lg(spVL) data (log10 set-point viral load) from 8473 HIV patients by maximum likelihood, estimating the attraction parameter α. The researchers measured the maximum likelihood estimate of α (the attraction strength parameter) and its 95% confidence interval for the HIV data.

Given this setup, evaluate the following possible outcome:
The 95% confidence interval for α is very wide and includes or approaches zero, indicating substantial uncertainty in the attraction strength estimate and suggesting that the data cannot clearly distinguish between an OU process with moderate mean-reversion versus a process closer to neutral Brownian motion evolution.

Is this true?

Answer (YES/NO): NO